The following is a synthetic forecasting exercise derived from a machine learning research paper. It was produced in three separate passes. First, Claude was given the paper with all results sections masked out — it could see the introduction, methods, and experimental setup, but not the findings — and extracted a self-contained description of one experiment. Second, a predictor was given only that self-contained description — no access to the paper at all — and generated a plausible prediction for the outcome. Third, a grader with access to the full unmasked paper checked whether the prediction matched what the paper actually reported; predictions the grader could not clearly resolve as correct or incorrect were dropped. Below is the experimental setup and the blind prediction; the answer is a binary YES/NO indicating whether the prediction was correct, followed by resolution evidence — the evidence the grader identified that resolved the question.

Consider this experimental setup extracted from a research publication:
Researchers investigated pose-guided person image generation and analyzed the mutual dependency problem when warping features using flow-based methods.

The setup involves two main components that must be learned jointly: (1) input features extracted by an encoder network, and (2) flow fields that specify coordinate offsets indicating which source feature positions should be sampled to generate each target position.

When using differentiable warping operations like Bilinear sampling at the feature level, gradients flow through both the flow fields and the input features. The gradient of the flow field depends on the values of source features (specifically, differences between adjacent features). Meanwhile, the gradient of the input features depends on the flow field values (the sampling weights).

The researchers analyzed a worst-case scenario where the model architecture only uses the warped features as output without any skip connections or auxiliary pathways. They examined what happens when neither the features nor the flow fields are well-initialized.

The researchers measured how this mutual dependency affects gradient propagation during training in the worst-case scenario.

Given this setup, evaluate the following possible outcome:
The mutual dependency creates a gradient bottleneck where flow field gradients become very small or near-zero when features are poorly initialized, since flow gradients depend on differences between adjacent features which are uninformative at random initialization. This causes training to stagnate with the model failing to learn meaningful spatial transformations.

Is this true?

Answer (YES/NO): YES